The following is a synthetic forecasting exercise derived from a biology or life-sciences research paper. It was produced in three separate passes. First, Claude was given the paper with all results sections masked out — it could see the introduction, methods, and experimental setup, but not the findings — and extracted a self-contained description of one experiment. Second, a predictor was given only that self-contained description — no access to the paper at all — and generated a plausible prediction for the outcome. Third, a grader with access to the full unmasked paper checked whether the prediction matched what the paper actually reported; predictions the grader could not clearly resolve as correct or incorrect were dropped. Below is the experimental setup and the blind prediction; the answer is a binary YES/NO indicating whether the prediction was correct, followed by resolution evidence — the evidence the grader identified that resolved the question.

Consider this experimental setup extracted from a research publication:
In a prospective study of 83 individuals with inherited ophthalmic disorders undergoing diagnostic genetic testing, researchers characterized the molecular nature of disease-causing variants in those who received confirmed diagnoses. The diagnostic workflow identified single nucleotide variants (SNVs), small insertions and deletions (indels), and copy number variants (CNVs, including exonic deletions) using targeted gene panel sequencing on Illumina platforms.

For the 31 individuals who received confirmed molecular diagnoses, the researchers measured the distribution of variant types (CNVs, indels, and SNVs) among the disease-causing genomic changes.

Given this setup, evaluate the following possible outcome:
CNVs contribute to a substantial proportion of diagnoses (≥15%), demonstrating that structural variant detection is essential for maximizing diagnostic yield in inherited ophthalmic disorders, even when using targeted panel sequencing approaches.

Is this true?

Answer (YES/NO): NO